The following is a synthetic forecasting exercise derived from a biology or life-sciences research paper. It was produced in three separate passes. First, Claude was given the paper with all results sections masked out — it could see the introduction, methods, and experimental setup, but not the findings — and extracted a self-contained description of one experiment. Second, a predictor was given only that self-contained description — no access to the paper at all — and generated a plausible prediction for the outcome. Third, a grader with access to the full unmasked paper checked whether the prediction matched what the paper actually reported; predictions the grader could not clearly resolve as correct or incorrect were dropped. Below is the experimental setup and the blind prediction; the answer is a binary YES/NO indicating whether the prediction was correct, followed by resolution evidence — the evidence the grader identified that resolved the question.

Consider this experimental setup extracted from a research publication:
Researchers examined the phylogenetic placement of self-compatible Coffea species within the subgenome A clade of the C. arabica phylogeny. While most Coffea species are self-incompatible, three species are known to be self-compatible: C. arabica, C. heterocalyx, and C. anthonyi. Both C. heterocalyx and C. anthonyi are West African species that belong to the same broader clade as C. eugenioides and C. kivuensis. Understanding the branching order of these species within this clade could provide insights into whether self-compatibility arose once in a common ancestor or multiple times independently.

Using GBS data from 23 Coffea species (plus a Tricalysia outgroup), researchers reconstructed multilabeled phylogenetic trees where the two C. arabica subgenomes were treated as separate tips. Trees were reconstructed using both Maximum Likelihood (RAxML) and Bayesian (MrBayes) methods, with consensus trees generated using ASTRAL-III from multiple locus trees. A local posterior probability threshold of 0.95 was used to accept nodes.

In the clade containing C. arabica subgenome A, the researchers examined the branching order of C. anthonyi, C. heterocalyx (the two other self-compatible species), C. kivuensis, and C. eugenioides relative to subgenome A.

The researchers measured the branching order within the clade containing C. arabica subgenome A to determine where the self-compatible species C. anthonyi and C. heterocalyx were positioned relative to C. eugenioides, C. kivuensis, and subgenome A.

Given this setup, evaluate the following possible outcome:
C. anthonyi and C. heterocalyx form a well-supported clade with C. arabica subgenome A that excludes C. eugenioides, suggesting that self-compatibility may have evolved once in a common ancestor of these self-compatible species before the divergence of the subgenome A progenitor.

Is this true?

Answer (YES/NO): NO